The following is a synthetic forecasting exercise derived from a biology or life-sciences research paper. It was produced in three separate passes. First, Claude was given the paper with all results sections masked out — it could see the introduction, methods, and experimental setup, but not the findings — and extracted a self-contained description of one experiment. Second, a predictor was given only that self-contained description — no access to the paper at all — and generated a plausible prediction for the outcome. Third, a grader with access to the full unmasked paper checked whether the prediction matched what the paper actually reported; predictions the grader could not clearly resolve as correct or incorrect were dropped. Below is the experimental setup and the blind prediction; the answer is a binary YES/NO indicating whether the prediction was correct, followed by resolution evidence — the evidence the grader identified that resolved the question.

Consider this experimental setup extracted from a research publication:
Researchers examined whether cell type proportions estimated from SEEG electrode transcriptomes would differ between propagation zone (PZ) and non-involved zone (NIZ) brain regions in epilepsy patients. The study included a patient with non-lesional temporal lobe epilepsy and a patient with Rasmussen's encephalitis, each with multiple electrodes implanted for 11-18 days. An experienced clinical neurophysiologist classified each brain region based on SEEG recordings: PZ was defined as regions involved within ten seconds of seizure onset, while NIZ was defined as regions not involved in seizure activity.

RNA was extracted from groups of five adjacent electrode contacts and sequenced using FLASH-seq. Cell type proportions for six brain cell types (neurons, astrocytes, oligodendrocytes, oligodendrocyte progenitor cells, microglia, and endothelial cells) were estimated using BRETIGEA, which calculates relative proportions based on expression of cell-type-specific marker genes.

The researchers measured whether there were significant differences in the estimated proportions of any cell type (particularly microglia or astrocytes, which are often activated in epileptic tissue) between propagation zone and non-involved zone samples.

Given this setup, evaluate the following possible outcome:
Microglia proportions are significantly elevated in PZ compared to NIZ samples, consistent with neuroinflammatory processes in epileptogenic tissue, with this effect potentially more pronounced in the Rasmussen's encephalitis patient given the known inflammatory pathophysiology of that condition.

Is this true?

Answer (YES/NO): NO